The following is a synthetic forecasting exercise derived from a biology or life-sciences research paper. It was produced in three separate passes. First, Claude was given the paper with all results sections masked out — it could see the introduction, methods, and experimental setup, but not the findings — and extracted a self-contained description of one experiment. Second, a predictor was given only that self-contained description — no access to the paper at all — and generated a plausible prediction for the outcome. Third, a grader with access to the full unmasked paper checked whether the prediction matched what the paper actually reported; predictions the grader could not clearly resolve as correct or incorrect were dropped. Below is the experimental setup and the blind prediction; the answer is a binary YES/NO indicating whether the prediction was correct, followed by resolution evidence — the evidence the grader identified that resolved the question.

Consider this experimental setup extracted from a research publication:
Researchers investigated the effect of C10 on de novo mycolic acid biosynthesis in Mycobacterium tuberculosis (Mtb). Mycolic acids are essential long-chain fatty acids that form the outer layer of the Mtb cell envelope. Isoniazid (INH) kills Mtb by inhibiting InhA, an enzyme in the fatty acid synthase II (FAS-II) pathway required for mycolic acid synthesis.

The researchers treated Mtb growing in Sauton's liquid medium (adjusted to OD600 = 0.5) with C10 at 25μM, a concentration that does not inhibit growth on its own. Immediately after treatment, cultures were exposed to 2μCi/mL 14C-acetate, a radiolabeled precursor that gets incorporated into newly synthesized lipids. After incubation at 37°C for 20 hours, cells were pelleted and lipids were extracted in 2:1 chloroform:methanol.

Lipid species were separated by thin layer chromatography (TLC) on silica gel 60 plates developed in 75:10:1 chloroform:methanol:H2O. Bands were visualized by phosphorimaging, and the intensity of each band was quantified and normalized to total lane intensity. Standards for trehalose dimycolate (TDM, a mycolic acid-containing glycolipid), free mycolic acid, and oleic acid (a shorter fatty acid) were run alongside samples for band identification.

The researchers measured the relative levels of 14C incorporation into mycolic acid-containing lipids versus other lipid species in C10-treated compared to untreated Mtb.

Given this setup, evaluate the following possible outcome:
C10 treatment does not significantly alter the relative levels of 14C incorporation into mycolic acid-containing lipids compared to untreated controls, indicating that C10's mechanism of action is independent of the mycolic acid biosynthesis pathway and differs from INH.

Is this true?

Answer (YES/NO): YES